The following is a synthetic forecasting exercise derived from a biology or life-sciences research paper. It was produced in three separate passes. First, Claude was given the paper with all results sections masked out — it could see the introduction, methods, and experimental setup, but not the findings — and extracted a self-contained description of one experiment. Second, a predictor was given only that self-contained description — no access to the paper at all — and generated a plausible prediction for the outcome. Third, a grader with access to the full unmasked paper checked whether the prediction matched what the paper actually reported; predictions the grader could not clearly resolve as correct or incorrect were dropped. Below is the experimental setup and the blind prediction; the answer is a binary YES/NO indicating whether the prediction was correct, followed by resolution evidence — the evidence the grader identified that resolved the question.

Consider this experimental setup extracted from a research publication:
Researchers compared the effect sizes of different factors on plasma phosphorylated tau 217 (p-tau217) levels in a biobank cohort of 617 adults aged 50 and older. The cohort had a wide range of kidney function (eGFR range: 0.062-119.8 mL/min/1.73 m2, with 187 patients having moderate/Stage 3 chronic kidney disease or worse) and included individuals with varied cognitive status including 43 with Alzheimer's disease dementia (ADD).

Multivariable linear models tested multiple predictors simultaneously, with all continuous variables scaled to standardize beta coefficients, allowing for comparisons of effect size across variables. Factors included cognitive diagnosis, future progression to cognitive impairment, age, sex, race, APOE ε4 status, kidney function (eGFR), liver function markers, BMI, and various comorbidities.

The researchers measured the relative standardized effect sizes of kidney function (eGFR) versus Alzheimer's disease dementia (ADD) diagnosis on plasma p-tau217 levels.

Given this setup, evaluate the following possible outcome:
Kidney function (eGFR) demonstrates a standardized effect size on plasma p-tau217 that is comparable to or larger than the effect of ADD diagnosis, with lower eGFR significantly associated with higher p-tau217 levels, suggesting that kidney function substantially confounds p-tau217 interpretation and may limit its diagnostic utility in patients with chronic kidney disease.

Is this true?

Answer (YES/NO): NO